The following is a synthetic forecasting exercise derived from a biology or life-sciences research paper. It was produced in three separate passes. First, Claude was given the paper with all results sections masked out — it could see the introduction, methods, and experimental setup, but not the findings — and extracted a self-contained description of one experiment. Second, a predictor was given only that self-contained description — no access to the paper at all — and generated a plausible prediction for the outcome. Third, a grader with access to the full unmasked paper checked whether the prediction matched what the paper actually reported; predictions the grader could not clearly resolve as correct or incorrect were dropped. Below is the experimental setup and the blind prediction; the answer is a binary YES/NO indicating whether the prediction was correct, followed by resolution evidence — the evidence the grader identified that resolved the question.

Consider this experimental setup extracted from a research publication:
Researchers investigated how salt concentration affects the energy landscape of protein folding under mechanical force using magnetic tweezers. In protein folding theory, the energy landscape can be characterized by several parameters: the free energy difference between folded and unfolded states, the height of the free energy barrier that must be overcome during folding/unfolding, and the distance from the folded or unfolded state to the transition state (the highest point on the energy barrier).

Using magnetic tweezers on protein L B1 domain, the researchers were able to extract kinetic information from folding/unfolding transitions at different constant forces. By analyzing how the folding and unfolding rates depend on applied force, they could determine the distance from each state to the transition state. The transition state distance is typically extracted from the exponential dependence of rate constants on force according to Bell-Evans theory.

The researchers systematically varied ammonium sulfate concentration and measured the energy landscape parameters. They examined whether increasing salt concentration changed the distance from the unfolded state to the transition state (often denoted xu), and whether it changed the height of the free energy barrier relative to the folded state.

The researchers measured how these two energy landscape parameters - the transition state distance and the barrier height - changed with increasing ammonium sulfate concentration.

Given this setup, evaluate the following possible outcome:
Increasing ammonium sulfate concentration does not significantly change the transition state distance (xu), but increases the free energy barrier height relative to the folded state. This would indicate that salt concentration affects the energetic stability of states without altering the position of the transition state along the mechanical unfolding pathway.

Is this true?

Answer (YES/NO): YES